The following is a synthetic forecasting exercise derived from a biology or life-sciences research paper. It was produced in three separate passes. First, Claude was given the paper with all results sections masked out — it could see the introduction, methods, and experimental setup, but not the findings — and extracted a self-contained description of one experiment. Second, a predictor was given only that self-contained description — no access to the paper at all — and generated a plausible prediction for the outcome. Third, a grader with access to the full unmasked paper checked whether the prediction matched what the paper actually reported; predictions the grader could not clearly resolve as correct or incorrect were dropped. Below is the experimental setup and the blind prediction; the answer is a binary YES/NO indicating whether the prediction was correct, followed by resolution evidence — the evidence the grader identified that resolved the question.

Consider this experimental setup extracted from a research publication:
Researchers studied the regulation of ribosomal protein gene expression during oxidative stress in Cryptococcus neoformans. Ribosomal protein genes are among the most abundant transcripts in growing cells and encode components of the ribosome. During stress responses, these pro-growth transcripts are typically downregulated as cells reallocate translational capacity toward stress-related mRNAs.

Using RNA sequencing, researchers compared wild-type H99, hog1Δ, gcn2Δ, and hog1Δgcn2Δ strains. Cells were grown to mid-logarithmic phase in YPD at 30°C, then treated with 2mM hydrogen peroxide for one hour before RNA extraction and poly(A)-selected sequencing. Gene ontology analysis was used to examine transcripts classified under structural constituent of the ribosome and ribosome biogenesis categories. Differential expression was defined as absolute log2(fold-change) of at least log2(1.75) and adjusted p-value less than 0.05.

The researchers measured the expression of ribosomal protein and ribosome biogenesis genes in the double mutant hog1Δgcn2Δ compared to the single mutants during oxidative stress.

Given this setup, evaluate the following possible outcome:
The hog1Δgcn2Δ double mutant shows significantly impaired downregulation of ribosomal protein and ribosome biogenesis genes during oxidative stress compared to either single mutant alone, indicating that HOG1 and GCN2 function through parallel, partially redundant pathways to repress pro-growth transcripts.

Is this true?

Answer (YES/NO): YES